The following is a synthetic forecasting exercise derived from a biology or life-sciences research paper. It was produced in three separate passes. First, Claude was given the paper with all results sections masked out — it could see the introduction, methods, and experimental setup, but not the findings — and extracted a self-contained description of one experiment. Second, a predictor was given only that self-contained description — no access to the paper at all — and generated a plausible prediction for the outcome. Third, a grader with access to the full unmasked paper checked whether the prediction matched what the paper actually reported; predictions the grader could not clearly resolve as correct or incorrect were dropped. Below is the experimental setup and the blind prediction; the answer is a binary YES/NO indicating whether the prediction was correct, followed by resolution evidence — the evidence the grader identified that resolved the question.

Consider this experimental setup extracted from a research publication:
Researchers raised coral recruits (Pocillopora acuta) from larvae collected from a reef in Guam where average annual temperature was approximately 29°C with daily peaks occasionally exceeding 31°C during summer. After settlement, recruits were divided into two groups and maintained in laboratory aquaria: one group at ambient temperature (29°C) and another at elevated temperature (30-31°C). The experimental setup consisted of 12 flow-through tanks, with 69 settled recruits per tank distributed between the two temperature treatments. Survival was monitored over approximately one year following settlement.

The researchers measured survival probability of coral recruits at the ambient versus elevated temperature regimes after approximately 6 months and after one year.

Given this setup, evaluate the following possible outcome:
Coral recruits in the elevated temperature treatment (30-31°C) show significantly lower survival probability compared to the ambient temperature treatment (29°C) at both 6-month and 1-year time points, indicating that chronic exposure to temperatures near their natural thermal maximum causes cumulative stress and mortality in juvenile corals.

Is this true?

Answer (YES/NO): NO